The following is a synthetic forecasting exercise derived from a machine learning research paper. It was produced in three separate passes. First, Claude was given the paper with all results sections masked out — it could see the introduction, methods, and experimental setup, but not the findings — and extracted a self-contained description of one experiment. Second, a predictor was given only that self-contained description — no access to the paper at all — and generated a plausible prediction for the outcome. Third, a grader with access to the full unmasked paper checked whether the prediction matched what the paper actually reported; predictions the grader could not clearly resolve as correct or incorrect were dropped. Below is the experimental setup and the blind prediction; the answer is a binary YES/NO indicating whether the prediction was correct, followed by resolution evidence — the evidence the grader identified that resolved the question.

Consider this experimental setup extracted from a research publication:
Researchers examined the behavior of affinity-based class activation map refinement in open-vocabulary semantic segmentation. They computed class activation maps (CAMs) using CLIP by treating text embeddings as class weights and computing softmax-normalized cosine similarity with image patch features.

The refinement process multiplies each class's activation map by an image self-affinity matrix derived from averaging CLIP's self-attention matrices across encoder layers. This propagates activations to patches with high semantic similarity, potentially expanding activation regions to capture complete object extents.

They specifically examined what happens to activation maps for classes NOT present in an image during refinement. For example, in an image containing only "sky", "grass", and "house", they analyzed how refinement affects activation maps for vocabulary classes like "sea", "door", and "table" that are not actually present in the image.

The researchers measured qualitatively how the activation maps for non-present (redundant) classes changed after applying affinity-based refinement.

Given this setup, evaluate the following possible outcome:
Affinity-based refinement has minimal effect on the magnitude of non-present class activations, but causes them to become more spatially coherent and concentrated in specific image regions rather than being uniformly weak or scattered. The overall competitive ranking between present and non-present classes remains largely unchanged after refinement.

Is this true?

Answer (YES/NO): NO